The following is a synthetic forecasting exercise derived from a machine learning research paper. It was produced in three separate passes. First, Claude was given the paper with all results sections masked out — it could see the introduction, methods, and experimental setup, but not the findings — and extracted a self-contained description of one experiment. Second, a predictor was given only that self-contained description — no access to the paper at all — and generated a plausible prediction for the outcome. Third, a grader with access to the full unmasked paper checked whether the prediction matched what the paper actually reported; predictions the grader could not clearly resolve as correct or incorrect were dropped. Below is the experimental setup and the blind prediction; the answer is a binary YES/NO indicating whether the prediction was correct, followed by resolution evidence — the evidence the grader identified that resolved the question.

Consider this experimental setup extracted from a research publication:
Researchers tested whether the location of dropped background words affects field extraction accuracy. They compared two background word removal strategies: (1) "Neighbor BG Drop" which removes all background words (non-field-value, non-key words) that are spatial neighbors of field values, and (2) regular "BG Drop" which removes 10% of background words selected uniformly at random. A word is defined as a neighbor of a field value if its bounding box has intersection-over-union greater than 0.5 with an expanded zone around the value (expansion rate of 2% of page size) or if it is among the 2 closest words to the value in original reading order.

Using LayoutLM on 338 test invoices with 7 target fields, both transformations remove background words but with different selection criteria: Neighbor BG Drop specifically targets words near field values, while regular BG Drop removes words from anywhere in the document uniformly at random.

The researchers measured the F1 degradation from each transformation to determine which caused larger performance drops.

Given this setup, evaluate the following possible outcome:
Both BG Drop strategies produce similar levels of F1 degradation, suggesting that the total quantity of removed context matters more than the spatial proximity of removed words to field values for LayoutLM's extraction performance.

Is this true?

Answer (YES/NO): NO